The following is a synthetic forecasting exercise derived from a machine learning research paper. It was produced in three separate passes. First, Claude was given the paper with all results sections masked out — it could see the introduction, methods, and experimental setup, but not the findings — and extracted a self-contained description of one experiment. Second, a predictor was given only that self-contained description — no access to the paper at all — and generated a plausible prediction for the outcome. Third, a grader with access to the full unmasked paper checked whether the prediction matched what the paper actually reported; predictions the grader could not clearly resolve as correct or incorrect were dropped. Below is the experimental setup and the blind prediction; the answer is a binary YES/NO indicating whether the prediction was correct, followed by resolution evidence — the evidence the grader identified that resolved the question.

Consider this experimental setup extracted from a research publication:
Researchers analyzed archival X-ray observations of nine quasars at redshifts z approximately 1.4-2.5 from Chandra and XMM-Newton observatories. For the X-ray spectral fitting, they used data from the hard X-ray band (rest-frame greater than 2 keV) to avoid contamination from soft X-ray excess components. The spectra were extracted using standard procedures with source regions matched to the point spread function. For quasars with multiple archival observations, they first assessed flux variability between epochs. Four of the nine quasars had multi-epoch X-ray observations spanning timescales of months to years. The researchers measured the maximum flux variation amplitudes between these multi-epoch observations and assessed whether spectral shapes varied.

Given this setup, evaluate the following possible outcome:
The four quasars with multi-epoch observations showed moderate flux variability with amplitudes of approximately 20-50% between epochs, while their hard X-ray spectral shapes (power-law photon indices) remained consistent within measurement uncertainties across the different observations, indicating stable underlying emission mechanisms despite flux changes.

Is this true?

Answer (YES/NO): NO